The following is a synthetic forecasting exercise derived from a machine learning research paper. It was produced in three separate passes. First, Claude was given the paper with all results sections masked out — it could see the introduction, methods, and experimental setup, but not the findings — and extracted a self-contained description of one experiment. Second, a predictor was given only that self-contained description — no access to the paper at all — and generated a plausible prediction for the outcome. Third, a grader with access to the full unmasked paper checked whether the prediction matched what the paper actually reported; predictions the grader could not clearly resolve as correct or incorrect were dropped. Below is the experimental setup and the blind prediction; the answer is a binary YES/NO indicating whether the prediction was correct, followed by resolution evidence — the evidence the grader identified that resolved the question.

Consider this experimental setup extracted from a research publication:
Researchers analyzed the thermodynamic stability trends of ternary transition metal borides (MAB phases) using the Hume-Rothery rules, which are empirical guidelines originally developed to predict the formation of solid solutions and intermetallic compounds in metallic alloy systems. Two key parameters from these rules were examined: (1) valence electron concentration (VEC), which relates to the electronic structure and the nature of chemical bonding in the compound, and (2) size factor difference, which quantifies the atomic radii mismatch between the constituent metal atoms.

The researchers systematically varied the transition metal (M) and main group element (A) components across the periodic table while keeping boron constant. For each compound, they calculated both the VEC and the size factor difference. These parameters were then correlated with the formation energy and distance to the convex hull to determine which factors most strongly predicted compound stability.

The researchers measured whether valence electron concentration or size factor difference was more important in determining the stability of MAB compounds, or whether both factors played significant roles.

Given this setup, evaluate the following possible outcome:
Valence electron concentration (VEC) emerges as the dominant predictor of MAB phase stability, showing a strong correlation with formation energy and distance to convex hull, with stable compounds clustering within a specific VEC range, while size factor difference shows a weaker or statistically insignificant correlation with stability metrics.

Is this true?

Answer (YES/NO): NO